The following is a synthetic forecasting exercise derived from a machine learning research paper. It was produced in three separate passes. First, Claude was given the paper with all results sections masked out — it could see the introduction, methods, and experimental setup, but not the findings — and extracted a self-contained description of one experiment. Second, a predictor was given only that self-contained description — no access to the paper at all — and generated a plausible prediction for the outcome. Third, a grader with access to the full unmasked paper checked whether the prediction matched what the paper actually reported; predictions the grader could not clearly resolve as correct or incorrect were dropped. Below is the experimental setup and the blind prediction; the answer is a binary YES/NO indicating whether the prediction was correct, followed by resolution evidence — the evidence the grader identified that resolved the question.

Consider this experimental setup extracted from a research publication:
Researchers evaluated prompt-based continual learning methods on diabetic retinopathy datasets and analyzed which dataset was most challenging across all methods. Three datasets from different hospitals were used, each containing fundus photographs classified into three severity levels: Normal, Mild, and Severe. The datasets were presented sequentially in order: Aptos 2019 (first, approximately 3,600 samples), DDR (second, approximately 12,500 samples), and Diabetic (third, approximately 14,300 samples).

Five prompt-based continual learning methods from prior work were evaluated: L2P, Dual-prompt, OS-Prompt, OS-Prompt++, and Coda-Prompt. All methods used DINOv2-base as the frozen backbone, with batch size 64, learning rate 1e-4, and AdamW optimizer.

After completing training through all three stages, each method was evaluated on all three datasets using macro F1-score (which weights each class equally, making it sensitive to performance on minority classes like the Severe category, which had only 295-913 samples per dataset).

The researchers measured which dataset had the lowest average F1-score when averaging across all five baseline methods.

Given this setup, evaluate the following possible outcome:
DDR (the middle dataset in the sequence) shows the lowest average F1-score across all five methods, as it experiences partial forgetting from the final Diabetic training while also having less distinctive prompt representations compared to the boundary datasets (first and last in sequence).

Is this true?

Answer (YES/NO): NO